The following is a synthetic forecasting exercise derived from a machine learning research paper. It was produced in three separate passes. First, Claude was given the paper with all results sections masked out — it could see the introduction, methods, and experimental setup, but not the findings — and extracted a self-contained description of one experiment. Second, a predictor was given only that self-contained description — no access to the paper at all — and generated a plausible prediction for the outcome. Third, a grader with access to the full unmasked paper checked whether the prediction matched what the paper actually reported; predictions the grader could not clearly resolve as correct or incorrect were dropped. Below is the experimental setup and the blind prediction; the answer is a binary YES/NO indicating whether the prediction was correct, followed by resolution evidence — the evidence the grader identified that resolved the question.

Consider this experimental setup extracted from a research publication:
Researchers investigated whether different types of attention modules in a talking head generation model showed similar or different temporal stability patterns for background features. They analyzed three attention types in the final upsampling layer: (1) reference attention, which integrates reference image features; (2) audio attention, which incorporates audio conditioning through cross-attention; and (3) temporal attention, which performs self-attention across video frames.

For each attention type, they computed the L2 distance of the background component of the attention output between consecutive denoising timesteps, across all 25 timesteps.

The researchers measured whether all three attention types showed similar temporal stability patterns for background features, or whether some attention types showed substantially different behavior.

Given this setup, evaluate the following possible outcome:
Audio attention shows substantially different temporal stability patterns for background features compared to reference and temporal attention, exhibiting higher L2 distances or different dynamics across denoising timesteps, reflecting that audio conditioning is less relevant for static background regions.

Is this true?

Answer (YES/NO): NO